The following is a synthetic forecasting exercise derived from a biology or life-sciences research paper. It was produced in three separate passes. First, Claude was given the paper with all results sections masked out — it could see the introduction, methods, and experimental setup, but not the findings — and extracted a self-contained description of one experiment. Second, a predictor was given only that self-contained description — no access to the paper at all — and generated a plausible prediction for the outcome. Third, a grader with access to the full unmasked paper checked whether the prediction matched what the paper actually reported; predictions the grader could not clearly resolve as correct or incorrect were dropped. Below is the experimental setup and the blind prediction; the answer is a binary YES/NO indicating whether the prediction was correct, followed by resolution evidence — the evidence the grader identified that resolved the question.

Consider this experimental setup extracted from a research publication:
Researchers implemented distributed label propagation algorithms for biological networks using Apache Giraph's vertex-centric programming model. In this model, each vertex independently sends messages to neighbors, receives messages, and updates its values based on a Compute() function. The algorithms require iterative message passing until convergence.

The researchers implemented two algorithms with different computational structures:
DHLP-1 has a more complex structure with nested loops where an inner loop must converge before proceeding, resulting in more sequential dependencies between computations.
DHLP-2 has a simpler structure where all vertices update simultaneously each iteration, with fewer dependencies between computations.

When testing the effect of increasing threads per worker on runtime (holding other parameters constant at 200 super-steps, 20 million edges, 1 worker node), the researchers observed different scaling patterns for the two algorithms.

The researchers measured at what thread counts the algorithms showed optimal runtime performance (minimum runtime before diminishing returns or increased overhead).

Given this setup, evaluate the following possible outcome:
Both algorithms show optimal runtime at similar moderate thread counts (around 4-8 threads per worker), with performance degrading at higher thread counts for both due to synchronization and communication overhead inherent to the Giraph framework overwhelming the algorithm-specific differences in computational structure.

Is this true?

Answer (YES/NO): NO